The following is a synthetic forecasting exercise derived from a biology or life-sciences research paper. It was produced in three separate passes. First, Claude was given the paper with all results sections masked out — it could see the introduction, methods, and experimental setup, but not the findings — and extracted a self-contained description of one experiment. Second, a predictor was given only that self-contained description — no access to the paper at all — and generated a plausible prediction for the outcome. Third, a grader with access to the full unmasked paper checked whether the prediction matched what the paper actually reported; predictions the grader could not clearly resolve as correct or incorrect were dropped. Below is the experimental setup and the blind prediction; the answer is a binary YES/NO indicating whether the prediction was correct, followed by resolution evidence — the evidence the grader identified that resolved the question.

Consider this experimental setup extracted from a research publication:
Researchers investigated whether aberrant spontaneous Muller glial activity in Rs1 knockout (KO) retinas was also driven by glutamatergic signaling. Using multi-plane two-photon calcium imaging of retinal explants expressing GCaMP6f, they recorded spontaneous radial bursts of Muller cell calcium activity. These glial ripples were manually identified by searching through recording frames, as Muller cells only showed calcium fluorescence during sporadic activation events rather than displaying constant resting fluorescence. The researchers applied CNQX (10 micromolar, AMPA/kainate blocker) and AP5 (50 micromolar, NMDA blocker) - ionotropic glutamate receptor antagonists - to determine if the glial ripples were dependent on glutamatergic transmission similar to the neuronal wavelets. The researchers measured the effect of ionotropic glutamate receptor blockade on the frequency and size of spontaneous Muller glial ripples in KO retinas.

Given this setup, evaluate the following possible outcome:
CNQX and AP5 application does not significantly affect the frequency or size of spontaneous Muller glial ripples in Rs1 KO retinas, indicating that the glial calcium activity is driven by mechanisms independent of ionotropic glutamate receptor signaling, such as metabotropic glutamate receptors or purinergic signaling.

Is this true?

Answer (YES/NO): NO